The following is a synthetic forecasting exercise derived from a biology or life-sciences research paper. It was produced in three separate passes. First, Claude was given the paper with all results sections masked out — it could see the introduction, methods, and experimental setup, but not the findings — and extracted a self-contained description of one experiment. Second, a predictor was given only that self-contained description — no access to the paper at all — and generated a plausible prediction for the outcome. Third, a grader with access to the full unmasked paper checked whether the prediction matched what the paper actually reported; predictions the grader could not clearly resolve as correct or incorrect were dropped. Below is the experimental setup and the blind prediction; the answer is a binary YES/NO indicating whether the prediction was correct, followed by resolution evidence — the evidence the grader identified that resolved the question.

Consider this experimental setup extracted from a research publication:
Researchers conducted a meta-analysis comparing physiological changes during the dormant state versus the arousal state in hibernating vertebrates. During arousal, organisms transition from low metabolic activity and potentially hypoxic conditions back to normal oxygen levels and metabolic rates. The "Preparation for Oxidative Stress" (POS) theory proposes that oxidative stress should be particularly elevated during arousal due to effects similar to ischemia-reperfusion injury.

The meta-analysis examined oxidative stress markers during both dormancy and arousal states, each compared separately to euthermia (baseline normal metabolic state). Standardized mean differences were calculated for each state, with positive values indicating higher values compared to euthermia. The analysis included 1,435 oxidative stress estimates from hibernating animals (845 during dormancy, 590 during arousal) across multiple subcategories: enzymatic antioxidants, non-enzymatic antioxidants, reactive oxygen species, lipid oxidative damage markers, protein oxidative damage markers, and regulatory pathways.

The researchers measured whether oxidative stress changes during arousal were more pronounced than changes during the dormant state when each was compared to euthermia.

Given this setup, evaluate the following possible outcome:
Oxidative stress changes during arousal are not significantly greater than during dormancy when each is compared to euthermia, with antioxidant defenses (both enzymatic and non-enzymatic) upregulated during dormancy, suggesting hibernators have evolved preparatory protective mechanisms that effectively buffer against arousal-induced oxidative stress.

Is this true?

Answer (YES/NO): NO